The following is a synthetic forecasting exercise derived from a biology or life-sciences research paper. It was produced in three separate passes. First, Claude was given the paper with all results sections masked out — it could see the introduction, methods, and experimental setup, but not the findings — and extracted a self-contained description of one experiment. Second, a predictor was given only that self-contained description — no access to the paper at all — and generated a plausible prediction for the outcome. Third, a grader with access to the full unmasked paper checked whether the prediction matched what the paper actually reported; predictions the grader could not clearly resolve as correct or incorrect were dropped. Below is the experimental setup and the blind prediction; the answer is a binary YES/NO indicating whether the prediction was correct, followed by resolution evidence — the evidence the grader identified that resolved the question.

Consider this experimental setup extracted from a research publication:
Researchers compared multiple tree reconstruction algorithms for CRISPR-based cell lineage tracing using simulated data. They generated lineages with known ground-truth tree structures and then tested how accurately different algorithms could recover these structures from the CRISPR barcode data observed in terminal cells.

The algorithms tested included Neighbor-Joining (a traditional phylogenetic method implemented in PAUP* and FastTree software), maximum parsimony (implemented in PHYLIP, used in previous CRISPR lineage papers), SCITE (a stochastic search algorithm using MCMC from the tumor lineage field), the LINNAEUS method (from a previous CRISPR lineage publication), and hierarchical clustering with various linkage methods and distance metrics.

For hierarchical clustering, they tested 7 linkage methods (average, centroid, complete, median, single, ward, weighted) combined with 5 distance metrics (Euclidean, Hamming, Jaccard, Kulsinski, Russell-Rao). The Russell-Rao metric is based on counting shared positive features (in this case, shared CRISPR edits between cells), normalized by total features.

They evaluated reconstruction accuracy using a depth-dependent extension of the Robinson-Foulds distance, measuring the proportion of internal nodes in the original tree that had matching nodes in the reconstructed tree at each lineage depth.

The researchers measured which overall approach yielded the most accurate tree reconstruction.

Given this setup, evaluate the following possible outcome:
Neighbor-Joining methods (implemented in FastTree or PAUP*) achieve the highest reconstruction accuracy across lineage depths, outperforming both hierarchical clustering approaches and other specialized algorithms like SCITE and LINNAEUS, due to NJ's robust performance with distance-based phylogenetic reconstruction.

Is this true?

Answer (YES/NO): NO